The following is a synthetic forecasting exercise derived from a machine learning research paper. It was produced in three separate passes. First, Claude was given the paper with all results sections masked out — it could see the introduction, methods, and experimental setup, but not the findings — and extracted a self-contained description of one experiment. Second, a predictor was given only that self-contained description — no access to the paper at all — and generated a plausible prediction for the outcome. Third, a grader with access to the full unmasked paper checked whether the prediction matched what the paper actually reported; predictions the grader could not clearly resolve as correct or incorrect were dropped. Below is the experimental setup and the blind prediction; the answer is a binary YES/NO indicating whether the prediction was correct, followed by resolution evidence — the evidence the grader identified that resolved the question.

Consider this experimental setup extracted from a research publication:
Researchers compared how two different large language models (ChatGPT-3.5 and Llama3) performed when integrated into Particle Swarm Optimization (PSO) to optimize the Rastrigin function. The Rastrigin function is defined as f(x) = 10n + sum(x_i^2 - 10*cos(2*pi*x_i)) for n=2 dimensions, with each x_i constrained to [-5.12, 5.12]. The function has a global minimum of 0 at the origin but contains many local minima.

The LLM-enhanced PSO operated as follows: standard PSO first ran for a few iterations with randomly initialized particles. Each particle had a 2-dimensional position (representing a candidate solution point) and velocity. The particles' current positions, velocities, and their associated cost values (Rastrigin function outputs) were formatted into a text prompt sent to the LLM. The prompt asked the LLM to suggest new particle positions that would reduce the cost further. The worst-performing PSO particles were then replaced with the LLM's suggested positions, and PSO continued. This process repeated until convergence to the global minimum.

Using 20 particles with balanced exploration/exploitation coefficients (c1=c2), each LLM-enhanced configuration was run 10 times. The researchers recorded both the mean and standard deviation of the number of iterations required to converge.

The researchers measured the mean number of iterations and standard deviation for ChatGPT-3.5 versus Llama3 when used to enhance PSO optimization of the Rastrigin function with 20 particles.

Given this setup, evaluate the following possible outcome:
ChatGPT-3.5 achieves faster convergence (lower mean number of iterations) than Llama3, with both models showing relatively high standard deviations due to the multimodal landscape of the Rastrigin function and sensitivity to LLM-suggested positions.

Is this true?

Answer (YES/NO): NO